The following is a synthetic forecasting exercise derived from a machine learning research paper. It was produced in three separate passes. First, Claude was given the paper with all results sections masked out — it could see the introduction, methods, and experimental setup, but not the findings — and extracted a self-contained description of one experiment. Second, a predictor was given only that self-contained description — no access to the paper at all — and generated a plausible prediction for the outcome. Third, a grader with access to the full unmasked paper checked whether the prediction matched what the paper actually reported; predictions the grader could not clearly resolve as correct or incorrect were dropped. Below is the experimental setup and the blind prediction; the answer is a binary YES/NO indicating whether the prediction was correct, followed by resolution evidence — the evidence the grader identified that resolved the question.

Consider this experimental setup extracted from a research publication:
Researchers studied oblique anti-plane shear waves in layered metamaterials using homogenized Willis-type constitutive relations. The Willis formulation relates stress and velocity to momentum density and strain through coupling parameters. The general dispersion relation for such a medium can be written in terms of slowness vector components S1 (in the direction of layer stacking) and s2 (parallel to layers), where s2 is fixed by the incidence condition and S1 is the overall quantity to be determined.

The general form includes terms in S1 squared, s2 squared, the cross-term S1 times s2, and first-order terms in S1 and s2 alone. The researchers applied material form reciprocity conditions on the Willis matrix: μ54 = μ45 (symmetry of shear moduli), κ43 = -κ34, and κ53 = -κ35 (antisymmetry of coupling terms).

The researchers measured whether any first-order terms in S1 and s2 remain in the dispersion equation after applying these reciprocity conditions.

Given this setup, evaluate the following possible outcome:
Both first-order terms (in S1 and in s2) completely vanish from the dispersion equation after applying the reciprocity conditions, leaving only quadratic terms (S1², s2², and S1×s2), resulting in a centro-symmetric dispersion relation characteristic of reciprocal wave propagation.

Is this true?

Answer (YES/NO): YES